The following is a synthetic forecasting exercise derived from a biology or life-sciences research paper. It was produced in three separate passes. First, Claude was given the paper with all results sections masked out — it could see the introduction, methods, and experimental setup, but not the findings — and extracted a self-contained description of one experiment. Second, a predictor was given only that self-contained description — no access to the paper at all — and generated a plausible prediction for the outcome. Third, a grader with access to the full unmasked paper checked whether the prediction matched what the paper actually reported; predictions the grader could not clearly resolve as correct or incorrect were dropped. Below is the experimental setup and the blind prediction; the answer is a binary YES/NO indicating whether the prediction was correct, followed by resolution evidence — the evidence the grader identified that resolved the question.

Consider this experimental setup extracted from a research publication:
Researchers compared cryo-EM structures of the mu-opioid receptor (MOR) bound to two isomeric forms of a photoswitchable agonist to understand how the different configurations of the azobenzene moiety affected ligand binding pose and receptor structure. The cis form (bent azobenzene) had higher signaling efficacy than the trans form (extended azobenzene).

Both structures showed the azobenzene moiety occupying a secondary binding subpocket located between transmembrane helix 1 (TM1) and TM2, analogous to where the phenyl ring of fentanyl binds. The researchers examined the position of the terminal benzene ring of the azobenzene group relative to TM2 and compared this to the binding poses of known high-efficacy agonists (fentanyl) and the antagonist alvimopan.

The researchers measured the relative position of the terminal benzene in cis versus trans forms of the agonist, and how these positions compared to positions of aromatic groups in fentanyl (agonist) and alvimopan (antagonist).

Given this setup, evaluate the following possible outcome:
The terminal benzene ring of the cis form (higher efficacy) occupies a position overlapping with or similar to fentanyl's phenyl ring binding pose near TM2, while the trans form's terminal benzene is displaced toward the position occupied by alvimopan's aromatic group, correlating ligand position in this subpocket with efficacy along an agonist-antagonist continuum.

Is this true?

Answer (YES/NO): YES